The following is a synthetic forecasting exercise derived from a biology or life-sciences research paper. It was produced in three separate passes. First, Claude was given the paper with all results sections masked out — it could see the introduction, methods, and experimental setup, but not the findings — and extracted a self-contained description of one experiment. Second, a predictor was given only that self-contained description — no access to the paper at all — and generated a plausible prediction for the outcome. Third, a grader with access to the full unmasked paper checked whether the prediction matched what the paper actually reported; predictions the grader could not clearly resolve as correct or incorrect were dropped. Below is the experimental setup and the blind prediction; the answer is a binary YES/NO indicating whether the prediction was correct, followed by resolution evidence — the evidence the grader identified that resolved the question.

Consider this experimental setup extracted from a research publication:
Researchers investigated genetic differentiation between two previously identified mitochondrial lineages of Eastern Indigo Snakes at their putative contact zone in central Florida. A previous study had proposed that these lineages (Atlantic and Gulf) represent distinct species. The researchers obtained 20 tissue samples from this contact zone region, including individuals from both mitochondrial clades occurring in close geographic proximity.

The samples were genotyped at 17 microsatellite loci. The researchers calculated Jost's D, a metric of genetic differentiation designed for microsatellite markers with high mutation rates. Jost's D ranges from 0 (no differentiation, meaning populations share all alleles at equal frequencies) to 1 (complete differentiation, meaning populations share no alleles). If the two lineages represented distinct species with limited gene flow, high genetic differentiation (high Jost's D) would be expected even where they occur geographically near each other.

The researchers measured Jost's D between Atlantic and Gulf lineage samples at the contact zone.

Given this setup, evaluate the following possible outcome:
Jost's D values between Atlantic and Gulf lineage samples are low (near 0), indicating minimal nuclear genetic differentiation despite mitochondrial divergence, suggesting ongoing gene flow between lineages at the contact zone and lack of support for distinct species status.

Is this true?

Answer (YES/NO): YES